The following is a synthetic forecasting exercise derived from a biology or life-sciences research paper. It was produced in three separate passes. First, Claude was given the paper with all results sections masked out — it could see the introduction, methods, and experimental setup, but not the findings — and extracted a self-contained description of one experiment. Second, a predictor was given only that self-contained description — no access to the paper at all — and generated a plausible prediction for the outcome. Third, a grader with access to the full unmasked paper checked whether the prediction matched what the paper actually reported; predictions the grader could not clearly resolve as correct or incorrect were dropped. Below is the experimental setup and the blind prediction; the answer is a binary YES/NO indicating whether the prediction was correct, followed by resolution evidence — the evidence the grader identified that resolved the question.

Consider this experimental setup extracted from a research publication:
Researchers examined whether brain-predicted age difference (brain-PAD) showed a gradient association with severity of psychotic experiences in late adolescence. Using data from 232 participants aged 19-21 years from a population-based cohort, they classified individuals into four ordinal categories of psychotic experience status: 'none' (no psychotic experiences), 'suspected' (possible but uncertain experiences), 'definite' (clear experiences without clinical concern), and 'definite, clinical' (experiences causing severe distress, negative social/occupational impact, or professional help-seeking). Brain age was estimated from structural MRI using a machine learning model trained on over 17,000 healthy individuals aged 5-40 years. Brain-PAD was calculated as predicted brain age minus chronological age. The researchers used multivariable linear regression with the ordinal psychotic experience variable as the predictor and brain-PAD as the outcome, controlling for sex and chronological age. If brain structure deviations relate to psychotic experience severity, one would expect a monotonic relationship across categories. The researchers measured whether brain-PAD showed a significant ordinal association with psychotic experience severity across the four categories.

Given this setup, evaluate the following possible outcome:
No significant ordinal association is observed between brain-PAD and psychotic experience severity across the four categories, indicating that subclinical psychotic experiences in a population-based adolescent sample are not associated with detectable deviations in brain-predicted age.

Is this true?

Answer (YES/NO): YES